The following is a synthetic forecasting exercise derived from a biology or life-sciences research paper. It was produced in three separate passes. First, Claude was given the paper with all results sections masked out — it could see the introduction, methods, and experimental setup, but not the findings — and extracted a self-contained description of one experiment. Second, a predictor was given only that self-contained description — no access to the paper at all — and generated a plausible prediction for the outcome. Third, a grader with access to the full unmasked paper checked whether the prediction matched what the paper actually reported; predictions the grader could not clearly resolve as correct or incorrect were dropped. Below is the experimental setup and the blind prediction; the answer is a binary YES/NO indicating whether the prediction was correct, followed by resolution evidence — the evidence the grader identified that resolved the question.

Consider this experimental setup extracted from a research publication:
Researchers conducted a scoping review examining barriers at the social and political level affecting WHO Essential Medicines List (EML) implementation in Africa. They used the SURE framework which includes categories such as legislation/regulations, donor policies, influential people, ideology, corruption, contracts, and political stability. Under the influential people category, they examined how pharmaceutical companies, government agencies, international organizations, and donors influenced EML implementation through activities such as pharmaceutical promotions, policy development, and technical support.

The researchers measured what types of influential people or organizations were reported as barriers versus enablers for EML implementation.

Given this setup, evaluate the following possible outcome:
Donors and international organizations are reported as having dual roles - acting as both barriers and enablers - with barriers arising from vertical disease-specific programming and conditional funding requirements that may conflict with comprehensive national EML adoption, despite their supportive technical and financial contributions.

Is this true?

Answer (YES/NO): NO